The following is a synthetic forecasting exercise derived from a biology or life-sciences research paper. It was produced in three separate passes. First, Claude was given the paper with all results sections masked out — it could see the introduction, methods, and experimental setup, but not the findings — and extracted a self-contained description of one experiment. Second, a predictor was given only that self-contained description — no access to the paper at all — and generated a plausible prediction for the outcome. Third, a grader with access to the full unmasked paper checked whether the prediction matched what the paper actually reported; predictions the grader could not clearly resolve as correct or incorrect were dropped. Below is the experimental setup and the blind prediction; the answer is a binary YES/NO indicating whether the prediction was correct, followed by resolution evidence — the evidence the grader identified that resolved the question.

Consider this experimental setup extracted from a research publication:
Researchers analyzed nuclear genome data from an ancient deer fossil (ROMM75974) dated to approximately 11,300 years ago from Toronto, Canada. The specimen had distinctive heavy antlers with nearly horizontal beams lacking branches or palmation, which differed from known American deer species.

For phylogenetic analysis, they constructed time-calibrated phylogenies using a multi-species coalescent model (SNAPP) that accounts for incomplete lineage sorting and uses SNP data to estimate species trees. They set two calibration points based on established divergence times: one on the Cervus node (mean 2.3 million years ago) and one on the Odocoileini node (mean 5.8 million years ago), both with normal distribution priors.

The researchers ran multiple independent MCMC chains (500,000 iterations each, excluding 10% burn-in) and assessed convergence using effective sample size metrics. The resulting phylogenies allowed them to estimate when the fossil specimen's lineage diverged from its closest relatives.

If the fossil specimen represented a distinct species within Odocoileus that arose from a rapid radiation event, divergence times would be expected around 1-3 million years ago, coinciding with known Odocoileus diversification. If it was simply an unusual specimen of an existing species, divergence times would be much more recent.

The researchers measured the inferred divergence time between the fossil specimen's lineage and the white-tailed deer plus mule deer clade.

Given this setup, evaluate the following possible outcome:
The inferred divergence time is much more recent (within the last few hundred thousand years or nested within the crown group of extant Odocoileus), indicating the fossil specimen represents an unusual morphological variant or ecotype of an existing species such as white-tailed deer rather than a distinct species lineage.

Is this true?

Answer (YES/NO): NO